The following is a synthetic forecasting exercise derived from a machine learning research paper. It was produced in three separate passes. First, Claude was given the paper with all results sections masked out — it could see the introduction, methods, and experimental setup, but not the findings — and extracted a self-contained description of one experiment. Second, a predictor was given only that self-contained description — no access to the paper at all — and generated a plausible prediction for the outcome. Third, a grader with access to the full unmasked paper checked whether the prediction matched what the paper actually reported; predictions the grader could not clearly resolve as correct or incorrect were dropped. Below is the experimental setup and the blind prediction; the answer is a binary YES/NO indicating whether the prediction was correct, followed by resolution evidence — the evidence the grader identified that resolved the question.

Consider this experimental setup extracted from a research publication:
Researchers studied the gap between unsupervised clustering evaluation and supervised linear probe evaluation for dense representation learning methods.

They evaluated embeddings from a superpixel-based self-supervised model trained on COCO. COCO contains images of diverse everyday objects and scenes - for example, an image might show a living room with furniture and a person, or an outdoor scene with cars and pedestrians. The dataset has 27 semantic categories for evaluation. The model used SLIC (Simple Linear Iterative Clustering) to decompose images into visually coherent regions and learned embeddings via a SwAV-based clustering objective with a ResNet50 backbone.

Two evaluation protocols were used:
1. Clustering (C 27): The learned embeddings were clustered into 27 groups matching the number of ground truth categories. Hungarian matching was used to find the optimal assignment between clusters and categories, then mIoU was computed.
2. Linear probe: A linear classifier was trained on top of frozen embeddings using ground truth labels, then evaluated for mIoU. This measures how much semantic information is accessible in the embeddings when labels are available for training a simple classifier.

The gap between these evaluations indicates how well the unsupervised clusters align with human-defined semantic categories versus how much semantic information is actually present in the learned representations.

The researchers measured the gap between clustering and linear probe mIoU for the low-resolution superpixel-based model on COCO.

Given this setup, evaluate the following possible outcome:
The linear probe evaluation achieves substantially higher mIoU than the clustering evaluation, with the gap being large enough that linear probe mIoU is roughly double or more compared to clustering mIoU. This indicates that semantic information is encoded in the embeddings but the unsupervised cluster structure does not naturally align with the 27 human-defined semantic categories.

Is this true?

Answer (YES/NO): YES